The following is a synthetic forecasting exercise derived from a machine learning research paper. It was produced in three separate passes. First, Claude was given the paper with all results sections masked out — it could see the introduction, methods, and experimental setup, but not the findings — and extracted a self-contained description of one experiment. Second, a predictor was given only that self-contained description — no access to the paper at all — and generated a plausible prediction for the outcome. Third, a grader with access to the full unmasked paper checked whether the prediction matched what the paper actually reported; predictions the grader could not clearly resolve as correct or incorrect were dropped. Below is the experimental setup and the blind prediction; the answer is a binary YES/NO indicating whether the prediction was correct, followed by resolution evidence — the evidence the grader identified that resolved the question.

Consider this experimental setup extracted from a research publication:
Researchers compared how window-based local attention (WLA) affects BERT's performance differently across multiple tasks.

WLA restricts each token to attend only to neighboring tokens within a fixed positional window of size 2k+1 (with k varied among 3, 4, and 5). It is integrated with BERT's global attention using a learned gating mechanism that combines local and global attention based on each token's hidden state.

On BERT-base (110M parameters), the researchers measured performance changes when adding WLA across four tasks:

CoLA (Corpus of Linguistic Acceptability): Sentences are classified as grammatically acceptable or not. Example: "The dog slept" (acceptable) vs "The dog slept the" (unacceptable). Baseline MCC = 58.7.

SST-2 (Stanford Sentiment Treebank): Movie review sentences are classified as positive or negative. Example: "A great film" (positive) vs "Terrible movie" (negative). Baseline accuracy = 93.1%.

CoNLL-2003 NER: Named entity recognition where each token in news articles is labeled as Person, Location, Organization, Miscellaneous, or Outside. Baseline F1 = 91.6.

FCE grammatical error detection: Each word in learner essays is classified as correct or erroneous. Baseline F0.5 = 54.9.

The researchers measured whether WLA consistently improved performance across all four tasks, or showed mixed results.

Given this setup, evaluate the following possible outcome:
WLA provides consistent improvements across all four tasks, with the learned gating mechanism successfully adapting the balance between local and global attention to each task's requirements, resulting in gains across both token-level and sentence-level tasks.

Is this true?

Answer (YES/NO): NO